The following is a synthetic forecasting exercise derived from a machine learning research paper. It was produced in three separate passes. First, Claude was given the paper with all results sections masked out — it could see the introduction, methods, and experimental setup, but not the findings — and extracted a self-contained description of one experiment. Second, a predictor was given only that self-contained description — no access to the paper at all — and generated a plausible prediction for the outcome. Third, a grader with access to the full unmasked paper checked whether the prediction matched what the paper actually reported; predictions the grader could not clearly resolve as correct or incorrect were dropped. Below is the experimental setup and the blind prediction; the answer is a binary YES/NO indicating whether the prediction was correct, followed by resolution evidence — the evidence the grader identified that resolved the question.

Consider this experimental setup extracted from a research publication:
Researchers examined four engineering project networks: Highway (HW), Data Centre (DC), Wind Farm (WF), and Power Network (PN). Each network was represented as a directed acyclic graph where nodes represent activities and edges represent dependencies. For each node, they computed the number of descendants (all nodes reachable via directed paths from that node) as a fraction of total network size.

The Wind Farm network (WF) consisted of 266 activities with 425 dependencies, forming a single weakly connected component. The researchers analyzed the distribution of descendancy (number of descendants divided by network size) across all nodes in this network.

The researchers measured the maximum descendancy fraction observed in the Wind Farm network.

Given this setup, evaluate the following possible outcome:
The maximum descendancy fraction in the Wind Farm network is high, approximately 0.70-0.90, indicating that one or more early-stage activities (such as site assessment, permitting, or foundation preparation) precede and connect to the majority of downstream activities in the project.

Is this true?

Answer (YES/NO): YES